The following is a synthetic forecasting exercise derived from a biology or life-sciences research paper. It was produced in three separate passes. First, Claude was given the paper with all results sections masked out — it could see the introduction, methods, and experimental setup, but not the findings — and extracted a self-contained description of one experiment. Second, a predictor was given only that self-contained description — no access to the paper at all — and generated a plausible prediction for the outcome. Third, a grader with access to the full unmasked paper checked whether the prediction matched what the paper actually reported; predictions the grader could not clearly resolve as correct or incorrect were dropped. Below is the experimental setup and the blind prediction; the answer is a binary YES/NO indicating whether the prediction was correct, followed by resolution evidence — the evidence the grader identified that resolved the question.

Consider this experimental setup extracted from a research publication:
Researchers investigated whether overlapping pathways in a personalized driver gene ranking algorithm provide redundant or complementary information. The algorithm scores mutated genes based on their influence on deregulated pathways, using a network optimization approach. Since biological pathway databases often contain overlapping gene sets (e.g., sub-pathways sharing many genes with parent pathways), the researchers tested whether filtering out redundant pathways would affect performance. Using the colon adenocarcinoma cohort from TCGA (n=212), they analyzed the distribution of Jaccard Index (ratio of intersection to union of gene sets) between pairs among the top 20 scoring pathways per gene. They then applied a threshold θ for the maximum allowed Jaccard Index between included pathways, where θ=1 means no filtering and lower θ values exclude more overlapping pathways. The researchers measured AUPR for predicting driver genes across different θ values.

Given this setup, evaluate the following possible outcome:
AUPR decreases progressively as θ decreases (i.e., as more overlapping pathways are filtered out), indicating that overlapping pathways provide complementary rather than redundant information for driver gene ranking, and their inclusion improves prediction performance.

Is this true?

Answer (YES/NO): NO